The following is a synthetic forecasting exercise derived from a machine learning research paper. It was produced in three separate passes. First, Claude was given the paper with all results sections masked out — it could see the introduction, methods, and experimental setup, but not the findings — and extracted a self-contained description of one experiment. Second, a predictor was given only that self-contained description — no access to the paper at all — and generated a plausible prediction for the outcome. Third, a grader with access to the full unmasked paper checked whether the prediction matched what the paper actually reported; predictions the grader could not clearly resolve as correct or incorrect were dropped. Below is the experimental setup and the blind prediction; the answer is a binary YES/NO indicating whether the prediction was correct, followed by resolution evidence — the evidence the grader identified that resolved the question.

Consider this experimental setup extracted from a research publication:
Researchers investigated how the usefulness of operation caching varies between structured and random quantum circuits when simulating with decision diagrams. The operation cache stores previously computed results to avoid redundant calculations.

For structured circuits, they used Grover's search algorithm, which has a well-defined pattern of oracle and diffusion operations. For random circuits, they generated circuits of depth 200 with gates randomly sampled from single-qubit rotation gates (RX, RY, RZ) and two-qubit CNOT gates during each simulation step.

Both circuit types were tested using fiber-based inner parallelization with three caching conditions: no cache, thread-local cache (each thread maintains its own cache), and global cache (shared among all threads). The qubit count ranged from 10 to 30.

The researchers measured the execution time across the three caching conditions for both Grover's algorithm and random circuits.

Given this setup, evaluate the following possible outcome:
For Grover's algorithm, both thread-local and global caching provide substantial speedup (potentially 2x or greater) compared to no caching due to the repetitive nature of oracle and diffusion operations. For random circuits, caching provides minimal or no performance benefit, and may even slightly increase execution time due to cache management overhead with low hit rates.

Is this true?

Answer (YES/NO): NO